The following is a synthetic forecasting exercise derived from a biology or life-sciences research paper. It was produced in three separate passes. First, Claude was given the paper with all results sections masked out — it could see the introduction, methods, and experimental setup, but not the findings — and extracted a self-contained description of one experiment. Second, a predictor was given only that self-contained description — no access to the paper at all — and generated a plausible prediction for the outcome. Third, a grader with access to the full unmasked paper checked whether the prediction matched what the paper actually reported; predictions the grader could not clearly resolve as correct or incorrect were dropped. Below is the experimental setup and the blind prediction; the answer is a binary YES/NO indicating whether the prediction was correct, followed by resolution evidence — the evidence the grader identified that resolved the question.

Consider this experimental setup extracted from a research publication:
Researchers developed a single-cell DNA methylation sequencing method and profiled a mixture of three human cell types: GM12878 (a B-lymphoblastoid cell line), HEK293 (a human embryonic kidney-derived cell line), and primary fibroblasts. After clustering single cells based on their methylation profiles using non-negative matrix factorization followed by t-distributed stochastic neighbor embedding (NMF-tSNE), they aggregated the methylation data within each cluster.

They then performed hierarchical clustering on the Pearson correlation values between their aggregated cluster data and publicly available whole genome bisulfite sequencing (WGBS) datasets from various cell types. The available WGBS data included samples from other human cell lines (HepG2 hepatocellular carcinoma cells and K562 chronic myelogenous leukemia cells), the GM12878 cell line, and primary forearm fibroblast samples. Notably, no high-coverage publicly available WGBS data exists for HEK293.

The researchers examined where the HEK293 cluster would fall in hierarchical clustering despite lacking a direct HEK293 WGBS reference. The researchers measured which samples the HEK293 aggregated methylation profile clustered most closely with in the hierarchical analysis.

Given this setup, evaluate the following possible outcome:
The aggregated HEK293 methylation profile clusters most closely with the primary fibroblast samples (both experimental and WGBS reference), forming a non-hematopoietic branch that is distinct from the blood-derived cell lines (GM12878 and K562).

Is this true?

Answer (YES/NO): NO